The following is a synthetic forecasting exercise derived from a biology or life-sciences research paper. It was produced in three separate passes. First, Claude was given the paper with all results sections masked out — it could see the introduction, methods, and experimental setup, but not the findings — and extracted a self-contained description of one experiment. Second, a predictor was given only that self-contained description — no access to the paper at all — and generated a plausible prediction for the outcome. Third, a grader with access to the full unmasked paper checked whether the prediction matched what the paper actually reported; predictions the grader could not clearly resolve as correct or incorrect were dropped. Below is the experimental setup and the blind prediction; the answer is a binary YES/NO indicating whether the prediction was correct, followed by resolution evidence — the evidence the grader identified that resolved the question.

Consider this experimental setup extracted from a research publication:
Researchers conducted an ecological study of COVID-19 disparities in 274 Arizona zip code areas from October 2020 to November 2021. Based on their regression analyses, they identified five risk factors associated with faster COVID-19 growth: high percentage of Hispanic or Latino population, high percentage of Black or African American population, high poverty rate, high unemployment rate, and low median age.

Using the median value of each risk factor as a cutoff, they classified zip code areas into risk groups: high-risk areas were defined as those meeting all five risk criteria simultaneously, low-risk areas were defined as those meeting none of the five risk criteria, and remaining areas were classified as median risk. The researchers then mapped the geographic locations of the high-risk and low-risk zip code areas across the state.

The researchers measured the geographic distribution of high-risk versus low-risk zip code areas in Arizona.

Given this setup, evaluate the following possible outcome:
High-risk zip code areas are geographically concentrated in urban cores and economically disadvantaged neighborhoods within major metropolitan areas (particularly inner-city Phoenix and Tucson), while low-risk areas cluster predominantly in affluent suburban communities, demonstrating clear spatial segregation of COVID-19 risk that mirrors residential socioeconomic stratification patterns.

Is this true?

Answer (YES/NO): NO